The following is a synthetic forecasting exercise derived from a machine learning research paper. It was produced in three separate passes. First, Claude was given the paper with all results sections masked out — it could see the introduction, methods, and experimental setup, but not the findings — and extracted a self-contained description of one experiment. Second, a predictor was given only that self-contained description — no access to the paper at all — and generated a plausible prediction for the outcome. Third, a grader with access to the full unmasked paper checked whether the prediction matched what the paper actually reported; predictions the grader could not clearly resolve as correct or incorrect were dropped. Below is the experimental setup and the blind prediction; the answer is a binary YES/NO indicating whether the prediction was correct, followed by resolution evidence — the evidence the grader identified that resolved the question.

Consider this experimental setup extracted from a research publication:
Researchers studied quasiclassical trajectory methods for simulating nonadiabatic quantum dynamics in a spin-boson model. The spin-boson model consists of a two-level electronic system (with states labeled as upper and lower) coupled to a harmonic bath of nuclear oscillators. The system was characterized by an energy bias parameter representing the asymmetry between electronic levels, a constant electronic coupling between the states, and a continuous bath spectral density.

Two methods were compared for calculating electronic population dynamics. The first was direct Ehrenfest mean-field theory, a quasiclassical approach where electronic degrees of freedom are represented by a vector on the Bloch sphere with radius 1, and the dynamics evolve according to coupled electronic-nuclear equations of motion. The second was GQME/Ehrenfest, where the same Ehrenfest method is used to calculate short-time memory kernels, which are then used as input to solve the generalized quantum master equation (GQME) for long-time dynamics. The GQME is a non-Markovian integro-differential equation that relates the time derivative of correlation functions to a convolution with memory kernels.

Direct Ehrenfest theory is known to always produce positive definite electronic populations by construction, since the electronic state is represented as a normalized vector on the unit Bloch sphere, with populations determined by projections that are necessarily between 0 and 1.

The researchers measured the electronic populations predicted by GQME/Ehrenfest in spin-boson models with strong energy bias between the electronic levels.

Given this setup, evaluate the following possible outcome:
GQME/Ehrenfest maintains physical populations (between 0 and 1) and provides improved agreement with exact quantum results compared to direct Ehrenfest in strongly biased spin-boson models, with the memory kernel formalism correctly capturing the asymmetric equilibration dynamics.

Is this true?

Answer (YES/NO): NO